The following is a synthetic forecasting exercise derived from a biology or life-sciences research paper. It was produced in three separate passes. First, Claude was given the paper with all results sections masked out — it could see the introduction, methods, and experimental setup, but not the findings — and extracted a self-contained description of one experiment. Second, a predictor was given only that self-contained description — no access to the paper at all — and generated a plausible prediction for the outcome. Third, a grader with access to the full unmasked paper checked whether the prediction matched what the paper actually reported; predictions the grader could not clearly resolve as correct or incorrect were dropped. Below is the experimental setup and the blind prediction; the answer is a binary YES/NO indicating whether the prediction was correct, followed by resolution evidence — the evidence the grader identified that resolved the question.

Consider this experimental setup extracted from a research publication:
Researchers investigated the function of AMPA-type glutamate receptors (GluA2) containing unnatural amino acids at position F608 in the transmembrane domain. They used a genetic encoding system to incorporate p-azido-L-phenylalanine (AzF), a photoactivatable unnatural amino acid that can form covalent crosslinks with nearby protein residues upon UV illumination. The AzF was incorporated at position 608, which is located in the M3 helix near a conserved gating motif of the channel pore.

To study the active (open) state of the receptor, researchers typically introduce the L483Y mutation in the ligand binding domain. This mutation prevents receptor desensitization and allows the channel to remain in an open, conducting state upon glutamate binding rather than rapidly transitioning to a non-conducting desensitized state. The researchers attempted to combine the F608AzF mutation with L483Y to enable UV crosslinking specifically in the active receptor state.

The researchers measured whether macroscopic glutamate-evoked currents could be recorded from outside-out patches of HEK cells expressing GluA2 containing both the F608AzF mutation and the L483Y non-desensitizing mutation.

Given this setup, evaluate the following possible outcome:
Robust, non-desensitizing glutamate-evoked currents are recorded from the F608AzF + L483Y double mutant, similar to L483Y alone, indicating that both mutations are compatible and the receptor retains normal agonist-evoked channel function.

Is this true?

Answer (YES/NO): NO